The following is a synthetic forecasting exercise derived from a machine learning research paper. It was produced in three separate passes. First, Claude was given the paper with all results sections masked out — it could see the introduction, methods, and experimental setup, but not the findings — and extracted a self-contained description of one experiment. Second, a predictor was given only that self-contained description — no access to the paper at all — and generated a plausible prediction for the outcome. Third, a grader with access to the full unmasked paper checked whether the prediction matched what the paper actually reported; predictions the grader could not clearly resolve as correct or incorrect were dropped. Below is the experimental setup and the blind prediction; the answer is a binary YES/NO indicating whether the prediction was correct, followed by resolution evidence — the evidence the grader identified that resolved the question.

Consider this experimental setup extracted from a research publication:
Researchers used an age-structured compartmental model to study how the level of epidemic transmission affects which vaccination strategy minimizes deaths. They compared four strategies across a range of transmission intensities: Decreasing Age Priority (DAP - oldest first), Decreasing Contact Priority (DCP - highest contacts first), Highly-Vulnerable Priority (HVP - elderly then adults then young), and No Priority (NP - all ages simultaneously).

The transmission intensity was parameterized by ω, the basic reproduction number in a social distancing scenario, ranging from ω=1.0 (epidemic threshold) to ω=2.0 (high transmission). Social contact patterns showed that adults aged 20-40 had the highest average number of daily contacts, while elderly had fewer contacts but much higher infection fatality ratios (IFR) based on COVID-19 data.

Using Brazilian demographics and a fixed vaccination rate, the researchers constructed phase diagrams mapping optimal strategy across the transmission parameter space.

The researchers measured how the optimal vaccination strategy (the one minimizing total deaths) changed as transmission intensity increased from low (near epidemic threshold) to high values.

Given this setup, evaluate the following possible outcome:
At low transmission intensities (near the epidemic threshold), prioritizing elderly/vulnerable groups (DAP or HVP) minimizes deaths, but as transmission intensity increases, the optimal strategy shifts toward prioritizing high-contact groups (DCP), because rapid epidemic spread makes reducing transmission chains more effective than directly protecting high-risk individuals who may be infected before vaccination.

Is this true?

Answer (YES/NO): NO